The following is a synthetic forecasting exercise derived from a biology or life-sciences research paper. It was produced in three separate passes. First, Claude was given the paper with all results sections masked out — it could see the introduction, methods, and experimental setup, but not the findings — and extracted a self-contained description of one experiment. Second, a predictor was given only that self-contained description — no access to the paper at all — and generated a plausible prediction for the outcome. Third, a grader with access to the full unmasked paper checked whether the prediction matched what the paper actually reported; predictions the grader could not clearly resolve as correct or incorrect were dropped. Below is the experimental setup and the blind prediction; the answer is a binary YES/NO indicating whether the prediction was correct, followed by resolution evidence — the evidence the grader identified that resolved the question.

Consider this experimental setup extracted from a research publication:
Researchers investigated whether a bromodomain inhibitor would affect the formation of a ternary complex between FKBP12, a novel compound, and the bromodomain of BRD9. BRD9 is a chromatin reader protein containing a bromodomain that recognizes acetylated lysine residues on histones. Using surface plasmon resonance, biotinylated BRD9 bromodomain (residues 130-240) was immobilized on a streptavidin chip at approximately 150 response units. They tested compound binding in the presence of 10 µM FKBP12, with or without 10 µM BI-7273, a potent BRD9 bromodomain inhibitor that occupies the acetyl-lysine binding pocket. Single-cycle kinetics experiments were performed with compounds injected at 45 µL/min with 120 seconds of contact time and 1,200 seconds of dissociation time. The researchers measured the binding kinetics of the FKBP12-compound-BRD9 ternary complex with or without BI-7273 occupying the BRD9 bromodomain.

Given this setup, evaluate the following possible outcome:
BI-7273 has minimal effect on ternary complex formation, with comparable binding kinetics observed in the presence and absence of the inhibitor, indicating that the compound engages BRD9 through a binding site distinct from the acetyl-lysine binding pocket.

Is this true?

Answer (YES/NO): NO